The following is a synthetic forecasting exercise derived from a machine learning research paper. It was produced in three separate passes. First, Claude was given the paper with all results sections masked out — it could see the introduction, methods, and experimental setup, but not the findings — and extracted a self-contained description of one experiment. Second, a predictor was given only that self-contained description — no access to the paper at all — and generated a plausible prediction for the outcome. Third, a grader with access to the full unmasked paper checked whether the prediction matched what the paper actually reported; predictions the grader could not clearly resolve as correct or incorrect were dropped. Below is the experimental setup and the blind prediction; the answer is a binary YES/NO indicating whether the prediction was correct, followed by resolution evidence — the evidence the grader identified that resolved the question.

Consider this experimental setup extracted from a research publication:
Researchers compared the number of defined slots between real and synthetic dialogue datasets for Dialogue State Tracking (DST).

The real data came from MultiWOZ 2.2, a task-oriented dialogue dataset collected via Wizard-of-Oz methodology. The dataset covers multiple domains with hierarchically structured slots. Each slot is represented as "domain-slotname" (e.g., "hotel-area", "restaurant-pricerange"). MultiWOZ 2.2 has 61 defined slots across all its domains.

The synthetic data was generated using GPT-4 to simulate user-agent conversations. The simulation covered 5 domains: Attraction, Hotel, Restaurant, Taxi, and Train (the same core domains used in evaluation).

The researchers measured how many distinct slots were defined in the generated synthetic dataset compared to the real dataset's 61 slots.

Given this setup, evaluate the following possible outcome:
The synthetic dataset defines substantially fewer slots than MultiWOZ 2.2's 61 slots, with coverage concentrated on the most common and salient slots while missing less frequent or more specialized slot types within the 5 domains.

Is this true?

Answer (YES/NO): NO